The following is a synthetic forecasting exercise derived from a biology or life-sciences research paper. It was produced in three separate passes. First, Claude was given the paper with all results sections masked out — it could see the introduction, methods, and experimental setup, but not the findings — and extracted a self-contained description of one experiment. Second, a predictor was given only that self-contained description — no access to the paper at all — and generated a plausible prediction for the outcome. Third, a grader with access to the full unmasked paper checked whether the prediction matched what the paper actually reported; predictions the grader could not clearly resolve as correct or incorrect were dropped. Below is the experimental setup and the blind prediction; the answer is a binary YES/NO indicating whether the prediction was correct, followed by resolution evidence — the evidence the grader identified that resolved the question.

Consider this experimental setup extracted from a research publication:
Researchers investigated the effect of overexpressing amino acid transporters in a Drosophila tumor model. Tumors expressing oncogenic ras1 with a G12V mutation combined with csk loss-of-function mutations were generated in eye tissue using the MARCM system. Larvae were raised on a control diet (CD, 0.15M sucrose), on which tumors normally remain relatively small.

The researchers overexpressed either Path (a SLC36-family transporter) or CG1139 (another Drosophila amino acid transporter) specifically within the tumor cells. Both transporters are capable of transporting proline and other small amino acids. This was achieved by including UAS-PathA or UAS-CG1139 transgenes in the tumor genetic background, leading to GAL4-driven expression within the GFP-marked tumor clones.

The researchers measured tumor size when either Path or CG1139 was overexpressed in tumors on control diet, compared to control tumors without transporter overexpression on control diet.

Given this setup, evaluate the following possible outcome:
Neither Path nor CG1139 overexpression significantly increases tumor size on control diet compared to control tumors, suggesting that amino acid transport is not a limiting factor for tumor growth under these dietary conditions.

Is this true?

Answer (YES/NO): YES